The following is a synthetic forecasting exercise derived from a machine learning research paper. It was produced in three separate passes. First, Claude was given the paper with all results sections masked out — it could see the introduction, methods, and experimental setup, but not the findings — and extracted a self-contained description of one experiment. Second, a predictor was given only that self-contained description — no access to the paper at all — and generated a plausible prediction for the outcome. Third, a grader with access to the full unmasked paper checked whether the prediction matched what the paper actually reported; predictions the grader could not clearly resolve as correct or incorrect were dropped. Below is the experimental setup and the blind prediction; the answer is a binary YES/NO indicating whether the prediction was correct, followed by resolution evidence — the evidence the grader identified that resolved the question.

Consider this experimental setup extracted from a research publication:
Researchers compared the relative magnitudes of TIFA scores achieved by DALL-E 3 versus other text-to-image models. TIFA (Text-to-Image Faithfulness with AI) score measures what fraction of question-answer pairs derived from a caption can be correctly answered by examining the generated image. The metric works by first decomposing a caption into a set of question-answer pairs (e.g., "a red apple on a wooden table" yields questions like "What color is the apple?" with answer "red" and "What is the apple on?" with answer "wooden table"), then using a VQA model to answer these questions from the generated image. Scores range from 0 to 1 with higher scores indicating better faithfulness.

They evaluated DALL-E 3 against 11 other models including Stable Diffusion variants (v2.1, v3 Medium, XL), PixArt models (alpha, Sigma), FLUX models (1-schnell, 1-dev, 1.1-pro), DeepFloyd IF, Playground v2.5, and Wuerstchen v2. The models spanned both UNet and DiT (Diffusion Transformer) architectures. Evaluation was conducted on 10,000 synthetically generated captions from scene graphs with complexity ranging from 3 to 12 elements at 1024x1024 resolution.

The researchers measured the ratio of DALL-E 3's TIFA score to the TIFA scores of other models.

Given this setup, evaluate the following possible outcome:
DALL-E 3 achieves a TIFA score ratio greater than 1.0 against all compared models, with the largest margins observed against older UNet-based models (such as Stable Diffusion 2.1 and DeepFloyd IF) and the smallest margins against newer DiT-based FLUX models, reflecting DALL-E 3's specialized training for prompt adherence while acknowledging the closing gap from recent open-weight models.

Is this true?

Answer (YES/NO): NO